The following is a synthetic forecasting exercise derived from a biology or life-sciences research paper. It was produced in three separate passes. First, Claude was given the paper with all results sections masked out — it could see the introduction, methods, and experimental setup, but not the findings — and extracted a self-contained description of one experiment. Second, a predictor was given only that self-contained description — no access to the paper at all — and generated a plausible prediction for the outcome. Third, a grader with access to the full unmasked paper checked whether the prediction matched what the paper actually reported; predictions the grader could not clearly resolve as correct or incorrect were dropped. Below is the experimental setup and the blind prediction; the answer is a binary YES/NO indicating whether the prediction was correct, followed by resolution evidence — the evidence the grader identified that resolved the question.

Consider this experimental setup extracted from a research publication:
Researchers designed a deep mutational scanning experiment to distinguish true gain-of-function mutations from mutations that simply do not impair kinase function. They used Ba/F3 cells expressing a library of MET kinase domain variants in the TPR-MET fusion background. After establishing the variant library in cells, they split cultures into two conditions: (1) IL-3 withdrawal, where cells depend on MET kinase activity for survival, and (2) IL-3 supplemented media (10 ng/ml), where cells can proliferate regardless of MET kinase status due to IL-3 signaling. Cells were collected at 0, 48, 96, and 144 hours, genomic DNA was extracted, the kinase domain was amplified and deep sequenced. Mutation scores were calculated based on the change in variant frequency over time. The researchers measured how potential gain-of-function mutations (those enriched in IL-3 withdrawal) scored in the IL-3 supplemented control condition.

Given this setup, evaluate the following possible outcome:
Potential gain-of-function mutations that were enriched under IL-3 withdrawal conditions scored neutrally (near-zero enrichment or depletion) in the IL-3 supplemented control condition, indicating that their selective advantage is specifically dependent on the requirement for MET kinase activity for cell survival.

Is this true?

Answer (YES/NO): YES